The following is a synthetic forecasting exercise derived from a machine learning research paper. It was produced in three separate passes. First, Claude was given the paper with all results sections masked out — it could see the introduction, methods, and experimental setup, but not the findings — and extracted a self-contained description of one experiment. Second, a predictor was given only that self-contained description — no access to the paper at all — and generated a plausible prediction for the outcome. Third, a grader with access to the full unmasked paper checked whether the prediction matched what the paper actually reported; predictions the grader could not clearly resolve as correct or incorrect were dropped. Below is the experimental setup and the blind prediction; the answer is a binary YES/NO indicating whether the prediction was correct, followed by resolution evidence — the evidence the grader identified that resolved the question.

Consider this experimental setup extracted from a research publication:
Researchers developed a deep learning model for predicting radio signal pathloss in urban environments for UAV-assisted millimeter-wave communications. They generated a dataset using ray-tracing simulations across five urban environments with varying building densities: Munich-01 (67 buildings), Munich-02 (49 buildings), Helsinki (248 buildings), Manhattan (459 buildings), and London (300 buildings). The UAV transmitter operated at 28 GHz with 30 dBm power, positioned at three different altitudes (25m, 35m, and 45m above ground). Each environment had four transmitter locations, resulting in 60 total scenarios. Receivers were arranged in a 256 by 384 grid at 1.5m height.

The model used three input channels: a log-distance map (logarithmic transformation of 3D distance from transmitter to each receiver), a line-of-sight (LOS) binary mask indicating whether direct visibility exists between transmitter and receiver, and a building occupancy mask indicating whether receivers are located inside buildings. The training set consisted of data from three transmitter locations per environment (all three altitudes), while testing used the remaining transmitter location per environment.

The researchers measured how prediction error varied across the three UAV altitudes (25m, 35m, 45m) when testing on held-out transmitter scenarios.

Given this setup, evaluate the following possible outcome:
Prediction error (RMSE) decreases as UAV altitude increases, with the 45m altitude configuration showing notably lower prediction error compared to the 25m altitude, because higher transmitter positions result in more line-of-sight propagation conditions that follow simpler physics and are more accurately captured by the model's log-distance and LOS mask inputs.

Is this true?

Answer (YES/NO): NO